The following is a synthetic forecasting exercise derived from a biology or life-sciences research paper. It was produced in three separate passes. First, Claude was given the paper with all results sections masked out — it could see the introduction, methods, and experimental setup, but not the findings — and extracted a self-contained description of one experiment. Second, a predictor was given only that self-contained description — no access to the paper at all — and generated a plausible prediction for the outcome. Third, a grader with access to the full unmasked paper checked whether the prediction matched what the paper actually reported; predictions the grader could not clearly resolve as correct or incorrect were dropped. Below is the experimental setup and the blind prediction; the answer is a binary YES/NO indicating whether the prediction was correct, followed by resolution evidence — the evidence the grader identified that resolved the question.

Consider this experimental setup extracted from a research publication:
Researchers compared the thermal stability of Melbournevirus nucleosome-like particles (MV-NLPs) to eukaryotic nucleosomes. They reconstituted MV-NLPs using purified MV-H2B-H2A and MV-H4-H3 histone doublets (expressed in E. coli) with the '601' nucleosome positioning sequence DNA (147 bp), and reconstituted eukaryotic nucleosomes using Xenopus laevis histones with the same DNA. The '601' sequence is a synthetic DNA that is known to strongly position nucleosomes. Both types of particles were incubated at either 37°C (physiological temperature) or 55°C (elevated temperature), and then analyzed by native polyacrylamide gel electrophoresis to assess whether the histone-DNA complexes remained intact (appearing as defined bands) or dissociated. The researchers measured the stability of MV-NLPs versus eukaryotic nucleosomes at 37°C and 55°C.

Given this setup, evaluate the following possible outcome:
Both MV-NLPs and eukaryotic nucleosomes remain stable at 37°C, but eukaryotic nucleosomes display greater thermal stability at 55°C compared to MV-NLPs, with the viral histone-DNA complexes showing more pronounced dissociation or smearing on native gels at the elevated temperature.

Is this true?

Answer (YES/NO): YES